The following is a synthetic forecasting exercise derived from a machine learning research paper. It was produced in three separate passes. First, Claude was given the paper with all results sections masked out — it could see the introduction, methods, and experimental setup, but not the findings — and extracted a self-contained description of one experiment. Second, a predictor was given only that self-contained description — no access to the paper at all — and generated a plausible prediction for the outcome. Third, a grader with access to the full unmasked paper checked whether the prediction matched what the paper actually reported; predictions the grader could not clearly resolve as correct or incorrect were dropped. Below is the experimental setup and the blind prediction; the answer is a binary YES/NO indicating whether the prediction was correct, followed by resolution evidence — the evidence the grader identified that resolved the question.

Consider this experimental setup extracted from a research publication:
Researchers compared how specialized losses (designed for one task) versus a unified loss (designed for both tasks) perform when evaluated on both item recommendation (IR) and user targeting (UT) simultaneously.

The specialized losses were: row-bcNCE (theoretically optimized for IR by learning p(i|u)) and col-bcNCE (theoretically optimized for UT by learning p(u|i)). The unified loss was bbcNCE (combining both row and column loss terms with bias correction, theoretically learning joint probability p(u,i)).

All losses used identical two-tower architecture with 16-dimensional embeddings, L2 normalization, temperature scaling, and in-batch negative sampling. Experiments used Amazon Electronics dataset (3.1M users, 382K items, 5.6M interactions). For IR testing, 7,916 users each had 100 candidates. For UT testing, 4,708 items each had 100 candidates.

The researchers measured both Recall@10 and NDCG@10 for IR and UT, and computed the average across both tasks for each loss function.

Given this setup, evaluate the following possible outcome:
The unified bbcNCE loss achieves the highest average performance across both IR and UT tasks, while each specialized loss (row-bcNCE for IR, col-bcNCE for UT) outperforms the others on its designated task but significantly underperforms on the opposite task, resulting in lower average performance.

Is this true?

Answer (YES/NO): NO